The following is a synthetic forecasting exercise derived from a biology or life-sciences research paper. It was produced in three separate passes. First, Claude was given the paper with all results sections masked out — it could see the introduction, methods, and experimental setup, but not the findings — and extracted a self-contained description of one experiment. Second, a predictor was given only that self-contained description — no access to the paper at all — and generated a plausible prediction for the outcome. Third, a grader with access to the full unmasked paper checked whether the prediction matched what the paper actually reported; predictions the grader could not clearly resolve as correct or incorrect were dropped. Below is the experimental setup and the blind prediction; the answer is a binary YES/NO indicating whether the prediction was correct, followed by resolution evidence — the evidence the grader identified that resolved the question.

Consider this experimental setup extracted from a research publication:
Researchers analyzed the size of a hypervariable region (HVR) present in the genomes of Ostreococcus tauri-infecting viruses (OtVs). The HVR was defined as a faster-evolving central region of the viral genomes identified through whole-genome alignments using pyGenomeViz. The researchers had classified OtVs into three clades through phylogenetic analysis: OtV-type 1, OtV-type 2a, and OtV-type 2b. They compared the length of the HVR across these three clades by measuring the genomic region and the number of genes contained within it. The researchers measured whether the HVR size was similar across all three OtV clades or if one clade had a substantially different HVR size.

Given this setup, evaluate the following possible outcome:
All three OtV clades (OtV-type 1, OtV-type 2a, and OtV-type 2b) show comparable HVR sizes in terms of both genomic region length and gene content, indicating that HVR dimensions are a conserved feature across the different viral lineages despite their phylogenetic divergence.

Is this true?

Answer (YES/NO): NO